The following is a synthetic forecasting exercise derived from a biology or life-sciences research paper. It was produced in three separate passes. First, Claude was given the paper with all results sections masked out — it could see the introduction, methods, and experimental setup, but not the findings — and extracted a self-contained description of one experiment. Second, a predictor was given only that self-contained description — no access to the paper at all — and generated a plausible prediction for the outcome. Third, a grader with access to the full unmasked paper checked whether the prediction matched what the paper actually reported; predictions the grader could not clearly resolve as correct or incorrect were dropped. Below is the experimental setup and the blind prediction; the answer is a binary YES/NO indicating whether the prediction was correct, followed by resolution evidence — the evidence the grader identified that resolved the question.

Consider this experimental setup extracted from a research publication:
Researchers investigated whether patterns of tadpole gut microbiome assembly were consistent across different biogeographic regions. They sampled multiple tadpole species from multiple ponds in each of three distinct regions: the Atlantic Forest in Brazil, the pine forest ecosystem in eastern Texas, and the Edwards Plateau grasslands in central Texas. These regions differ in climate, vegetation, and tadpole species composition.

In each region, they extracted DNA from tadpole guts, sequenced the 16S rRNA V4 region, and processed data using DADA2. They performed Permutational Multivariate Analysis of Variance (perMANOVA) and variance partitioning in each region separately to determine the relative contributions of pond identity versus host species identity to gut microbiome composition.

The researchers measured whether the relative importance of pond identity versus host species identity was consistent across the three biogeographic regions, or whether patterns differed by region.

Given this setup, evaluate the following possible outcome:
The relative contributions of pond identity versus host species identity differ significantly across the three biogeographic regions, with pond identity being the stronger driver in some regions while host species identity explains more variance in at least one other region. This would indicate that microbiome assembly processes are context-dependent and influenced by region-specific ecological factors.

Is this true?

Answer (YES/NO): YES